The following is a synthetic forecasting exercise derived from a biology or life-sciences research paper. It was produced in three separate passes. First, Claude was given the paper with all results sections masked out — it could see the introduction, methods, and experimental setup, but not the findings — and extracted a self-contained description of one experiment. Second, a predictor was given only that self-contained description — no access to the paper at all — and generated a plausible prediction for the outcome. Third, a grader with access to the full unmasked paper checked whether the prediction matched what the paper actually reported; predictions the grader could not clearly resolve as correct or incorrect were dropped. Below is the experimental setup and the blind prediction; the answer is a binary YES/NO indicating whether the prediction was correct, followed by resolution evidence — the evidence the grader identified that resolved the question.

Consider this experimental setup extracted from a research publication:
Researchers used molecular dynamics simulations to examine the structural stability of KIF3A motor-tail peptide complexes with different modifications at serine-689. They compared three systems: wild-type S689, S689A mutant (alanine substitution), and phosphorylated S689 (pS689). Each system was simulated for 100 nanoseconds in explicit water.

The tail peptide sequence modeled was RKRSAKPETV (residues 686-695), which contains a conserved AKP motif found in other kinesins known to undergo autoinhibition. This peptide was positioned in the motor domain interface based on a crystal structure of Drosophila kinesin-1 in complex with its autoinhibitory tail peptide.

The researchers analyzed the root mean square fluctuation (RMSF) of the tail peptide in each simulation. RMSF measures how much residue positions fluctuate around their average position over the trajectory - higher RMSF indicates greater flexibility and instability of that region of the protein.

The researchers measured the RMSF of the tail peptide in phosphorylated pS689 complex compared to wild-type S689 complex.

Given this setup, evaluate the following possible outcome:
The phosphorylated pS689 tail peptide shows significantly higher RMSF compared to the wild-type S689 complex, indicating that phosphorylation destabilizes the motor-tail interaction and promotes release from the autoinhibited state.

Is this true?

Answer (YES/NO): YES